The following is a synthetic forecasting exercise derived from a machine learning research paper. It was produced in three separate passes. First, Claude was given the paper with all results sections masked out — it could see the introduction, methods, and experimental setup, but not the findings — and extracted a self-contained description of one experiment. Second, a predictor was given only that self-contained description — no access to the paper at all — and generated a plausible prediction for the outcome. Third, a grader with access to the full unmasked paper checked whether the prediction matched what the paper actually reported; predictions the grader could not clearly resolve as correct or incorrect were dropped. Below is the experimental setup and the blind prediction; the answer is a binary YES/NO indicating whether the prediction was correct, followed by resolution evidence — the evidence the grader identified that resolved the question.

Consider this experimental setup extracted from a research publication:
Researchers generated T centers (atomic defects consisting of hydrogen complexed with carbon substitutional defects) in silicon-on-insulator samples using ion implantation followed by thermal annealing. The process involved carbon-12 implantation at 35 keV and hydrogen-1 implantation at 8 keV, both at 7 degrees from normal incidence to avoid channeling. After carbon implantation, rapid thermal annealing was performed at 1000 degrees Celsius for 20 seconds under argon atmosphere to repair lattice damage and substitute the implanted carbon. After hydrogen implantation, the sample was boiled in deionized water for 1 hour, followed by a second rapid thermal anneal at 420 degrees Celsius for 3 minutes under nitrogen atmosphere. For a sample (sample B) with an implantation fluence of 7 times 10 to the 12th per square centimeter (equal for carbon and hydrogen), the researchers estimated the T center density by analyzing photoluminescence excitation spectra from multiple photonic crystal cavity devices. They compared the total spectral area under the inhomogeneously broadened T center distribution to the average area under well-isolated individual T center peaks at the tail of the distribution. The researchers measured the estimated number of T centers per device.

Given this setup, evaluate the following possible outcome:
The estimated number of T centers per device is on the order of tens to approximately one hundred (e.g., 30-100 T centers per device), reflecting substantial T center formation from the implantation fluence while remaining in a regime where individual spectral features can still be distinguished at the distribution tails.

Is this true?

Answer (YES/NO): YES